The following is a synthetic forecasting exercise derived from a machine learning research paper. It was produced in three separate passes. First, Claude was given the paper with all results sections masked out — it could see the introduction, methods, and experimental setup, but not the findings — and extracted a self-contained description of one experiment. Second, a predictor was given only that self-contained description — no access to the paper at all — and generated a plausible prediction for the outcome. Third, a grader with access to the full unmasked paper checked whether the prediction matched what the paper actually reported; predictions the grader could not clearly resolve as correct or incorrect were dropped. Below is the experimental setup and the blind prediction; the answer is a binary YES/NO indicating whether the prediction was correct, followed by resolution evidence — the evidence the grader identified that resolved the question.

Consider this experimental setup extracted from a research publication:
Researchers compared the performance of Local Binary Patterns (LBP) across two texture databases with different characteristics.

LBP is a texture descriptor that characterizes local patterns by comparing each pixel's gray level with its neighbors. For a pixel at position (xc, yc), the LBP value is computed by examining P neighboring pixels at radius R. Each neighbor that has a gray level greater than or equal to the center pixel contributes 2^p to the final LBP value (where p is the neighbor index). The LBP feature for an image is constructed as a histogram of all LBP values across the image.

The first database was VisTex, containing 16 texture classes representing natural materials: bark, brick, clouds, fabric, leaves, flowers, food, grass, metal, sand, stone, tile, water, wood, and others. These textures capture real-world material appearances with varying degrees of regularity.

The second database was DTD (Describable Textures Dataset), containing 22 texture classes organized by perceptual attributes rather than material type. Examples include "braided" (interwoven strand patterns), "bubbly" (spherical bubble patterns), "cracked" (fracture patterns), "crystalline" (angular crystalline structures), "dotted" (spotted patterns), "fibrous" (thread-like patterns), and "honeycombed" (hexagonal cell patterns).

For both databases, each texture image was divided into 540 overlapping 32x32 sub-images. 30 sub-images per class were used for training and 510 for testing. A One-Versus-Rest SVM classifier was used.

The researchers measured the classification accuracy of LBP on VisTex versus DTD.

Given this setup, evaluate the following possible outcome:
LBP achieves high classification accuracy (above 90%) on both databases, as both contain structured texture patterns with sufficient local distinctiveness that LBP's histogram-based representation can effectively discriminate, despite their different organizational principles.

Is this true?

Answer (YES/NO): NO